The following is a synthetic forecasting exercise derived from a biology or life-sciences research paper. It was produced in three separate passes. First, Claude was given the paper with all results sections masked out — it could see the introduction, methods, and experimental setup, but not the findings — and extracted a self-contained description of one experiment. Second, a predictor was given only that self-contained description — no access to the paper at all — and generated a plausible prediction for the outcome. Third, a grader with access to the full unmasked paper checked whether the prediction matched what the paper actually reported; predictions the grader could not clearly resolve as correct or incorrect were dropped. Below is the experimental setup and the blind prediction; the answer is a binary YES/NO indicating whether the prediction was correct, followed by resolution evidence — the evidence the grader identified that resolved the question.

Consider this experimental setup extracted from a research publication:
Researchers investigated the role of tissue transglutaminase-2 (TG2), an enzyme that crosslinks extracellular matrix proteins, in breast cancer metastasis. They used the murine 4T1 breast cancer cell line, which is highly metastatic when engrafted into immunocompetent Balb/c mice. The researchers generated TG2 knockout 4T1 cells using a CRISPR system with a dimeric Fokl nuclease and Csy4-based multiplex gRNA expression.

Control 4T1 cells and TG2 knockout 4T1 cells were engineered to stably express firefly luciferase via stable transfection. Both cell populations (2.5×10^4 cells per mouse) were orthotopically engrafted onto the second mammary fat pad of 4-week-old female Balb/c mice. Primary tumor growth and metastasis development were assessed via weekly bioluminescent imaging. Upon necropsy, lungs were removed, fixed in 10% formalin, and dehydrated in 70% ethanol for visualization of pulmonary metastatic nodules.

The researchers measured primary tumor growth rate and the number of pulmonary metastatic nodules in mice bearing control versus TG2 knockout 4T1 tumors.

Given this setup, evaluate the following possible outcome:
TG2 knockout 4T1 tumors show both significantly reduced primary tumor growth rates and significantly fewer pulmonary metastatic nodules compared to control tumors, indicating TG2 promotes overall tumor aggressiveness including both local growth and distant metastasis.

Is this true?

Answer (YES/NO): YES